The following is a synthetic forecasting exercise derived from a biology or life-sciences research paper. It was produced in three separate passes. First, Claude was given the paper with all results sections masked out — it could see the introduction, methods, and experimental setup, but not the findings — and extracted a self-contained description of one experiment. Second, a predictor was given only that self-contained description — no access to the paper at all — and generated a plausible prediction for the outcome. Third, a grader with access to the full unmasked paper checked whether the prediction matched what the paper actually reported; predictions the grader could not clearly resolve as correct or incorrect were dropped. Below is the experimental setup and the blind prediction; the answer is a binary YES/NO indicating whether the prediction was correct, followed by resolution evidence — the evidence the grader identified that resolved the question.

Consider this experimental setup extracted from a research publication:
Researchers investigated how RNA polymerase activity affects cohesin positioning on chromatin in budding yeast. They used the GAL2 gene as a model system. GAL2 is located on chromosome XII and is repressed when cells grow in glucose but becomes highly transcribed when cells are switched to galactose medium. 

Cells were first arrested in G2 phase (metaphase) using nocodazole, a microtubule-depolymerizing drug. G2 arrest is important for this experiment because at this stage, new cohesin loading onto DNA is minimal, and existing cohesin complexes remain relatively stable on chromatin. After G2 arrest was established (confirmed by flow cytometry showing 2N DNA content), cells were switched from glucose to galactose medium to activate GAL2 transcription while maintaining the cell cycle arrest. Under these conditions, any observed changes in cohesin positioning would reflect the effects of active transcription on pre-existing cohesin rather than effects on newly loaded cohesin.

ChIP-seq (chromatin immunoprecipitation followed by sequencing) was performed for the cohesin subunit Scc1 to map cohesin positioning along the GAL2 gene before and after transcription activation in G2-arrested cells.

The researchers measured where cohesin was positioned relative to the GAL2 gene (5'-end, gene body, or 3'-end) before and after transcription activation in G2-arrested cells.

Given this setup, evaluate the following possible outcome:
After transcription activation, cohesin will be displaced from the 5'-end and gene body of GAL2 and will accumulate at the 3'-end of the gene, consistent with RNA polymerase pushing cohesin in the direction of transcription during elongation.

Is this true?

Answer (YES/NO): YES